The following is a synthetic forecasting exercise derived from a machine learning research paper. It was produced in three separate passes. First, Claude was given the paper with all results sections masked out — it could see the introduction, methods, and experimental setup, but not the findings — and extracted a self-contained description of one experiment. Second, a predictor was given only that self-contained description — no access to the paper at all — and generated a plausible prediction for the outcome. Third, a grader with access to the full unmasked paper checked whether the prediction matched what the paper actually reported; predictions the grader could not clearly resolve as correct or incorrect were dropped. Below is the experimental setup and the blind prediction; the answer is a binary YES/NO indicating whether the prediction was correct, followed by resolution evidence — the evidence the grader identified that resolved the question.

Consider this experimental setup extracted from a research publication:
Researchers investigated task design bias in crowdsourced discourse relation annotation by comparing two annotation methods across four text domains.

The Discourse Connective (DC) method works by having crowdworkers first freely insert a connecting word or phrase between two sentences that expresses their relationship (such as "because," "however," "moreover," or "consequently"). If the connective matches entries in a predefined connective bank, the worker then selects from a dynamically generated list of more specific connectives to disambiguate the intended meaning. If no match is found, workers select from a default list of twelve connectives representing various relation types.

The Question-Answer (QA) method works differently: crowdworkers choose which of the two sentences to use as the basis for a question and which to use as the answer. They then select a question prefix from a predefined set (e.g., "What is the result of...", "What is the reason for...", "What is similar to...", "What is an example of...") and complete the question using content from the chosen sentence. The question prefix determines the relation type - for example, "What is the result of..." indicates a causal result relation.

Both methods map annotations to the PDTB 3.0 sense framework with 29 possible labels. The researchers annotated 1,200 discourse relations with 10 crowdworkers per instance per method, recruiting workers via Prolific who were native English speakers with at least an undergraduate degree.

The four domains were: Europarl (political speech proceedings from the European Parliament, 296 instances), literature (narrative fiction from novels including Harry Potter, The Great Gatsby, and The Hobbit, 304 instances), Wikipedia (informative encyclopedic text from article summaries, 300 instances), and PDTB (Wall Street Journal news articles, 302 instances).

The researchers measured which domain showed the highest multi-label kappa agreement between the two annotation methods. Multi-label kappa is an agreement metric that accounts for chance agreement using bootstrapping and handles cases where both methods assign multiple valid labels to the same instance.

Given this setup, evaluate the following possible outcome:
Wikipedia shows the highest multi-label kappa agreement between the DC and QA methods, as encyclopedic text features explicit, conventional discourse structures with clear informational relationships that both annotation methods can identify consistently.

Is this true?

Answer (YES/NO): YES